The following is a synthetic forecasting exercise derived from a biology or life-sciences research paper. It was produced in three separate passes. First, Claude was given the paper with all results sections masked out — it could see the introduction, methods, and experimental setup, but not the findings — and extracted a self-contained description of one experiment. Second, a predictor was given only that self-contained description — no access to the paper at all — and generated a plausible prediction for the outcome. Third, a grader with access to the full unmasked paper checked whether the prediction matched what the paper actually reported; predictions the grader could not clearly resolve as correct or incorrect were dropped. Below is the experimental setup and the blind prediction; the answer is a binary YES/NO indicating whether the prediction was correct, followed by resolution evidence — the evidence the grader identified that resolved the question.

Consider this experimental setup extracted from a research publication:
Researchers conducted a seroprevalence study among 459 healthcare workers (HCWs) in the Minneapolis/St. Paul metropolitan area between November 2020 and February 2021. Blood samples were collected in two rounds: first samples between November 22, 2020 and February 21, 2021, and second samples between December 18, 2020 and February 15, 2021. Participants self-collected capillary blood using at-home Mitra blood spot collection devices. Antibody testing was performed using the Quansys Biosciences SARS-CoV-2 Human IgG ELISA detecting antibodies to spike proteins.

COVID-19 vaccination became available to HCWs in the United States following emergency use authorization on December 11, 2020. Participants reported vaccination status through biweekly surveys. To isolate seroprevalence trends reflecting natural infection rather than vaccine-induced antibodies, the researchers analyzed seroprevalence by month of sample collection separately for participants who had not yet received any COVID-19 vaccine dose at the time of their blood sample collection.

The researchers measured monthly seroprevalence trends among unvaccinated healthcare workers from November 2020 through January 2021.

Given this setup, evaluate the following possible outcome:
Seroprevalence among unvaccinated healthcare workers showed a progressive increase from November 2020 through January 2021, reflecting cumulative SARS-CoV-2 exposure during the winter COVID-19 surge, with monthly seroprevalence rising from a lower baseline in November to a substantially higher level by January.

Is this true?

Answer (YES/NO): YES